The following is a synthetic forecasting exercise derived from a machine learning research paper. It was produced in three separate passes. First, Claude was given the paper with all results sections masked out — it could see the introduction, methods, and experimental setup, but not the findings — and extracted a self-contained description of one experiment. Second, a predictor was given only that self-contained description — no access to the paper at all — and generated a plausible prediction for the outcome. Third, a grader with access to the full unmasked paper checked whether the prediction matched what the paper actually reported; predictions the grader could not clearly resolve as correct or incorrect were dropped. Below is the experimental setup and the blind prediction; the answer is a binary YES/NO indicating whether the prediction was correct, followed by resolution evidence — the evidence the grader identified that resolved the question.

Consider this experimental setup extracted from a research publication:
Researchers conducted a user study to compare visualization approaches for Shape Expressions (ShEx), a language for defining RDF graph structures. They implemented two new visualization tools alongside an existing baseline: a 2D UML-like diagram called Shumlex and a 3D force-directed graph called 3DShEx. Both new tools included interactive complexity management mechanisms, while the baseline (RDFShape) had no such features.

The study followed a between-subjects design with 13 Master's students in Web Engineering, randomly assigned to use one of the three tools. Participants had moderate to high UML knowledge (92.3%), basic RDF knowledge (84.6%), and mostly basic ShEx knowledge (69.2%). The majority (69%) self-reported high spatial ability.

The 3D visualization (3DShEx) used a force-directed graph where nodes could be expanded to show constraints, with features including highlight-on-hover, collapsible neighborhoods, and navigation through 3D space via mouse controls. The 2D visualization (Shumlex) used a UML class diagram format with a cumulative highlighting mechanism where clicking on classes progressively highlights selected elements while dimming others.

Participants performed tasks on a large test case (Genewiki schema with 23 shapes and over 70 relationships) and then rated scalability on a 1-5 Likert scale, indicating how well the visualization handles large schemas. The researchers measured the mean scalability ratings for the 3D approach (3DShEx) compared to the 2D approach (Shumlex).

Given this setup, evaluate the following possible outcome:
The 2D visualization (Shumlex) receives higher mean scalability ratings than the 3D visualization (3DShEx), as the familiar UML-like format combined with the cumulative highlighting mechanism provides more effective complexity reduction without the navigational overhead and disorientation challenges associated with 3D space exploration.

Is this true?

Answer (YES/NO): YES